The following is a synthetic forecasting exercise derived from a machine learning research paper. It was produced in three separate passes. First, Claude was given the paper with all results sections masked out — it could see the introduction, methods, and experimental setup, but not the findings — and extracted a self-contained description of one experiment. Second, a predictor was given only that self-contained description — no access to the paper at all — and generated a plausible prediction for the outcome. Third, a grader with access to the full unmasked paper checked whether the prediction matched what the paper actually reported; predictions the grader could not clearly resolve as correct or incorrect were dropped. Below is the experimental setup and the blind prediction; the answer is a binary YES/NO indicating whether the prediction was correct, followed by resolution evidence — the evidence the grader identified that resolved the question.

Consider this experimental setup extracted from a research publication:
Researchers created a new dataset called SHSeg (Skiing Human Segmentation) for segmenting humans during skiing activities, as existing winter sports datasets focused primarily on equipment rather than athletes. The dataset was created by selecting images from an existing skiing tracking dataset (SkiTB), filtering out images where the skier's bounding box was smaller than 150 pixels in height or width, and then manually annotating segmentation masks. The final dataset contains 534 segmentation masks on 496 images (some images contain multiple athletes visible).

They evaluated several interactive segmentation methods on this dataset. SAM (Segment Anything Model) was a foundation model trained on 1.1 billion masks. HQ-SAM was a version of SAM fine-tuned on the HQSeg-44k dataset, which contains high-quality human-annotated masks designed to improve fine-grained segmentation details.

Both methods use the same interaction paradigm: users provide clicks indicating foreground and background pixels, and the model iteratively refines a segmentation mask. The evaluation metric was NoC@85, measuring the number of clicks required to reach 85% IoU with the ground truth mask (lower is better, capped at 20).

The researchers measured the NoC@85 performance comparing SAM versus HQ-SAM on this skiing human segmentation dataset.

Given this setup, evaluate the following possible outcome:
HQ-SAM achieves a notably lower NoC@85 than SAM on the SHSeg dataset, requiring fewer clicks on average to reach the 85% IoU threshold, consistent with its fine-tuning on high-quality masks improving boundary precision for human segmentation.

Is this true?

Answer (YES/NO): NO